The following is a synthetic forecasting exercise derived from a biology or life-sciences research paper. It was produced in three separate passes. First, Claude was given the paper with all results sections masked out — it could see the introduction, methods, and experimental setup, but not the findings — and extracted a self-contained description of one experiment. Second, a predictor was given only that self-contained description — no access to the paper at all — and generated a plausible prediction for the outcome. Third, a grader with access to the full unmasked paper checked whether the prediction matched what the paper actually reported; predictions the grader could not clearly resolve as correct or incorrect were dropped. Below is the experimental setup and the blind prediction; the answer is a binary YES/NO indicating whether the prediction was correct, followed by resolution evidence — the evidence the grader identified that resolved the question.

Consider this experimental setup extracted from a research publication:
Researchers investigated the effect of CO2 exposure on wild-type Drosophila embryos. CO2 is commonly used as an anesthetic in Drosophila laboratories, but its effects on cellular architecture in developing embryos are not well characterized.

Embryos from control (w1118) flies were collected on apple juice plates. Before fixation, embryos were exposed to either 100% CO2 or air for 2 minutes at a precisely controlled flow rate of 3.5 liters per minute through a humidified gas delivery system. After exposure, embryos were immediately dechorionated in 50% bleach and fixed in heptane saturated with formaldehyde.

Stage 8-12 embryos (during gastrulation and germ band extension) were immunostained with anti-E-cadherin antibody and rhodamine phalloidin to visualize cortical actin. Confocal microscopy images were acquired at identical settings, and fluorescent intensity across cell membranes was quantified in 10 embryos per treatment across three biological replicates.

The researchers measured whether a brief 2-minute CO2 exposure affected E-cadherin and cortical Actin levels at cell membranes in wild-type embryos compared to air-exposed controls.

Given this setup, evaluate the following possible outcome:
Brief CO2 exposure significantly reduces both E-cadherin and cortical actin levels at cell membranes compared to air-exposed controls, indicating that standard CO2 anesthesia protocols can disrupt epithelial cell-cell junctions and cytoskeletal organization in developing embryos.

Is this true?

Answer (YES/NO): NO